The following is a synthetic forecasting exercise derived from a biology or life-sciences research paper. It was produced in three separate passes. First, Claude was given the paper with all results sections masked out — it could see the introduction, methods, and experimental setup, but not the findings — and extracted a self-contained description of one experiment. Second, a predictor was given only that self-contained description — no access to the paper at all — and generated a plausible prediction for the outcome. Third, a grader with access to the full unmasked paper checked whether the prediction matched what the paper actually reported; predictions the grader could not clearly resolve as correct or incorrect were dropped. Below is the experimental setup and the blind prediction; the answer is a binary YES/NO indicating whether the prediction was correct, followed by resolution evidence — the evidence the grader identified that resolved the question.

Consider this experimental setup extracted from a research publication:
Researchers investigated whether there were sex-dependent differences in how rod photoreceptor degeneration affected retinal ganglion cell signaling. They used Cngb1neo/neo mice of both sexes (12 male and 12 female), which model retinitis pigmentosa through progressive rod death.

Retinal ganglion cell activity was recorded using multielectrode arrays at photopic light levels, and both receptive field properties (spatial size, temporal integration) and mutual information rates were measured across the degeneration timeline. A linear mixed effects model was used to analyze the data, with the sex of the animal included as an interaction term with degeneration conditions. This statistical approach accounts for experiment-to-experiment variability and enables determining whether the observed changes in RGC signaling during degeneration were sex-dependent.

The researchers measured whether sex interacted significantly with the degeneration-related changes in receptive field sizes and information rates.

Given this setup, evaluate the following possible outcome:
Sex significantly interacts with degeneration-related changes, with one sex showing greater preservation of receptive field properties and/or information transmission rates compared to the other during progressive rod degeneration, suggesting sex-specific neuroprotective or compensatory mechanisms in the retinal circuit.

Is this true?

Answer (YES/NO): NO